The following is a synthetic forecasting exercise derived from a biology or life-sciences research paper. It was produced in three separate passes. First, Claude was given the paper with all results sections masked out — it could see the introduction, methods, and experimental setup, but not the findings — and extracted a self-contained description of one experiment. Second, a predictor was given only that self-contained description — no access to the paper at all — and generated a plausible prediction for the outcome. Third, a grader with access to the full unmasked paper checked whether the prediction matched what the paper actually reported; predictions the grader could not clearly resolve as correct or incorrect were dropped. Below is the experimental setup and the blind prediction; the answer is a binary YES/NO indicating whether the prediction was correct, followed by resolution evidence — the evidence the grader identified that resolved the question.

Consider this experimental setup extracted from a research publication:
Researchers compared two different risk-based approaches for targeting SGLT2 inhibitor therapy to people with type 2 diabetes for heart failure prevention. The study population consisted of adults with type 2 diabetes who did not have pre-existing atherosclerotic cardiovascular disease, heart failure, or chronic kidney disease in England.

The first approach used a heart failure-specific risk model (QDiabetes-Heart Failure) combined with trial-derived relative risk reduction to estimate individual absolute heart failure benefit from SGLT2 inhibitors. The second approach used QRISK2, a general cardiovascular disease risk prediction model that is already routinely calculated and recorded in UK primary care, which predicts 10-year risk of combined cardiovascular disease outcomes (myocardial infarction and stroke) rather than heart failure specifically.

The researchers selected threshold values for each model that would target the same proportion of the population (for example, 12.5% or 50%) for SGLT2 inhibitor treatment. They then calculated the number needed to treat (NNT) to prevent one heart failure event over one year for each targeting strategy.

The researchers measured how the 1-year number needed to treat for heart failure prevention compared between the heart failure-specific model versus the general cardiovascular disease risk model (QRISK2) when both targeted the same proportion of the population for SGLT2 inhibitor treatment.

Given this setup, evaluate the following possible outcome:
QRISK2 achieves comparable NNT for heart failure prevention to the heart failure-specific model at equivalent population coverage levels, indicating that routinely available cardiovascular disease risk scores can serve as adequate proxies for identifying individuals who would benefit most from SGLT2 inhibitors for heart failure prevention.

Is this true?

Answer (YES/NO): YES